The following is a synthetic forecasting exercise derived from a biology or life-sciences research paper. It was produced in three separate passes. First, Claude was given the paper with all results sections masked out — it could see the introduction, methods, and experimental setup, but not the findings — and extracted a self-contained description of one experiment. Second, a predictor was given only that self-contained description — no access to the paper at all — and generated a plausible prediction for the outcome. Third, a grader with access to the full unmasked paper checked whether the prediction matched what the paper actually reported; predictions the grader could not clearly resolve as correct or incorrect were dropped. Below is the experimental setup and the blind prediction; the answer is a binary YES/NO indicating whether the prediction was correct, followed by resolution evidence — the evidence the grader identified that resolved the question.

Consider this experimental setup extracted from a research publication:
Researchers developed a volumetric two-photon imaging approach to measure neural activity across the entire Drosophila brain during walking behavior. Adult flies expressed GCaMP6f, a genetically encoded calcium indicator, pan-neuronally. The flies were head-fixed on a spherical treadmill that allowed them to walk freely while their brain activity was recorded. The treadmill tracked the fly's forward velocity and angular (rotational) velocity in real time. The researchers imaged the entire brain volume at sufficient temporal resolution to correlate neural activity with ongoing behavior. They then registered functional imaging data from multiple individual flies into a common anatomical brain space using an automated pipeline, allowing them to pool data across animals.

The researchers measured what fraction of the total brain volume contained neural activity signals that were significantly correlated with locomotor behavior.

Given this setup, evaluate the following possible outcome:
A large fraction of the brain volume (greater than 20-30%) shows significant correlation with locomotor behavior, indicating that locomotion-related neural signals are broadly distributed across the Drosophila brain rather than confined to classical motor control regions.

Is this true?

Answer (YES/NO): YES